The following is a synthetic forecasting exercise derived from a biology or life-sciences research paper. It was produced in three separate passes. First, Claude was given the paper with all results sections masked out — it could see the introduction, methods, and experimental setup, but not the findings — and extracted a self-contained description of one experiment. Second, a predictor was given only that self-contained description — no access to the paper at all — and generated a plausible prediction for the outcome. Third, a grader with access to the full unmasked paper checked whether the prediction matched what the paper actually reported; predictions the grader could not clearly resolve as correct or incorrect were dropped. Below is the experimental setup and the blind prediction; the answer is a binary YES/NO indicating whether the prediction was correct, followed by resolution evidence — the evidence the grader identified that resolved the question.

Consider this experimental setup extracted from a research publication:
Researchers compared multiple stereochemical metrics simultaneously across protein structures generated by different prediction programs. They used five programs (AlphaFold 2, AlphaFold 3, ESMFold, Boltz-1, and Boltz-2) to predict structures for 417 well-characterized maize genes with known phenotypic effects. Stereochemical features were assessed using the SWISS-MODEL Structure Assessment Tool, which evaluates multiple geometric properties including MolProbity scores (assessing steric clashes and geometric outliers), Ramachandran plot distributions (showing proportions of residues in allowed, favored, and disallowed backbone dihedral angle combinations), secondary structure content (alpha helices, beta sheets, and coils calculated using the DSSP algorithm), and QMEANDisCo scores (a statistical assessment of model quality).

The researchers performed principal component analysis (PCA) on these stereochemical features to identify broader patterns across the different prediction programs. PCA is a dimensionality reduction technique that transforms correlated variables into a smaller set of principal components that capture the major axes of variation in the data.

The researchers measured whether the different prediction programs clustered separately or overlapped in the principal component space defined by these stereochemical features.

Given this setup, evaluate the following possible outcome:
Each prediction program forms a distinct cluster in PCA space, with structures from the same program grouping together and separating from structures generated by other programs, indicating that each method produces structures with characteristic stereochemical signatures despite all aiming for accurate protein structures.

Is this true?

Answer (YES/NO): NO